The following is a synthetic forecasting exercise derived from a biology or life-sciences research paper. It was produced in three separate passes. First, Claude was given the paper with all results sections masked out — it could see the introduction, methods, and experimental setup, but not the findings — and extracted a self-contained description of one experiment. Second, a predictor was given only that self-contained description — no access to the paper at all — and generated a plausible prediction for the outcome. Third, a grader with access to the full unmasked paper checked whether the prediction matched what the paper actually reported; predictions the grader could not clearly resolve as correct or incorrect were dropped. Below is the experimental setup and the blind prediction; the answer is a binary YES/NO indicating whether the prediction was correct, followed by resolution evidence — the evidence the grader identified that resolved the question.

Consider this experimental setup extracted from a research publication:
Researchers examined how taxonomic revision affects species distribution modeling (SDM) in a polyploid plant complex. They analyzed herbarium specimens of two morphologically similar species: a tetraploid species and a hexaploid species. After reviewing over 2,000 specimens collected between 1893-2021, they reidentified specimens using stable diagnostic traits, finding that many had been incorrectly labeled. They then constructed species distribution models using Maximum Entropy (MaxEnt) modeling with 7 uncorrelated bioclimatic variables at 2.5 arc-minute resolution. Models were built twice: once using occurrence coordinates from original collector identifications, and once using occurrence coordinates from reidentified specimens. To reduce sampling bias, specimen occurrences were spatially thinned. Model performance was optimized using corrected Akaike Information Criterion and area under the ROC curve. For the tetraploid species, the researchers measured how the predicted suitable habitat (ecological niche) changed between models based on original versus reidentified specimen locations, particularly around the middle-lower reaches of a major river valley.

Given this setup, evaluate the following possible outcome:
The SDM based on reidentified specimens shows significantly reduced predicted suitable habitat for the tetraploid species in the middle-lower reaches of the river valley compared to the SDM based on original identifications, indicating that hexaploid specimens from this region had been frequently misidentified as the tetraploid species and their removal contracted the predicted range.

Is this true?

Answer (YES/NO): YES